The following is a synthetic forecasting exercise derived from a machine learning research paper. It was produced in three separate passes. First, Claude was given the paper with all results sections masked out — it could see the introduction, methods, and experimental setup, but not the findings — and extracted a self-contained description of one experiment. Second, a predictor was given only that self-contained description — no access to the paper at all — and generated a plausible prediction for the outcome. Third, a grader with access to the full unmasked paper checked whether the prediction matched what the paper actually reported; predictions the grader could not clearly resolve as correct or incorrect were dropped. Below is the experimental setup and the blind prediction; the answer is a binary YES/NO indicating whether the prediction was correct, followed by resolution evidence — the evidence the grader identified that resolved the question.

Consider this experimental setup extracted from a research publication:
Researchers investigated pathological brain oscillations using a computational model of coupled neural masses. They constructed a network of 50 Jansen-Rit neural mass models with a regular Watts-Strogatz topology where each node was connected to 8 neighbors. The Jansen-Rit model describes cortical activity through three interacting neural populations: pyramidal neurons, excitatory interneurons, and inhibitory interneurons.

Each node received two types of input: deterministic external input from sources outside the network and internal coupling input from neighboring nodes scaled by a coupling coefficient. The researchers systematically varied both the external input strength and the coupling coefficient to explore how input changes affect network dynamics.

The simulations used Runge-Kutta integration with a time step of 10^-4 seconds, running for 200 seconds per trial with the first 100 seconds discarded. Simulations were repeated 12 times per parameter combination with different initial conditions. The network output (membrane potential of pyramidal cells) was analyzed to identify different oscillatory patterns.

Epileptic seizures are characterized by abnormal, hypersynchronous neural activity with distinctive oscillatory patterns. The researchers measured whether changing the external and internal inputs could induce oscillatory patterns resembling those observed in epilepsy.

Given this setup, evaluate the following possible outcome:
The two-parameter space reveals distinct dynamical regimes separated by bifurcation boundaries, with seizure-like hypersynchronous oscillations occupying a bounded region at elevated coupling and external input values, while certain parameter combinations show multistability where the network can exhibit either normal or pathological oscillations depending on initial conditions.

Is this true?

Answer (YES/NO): NO